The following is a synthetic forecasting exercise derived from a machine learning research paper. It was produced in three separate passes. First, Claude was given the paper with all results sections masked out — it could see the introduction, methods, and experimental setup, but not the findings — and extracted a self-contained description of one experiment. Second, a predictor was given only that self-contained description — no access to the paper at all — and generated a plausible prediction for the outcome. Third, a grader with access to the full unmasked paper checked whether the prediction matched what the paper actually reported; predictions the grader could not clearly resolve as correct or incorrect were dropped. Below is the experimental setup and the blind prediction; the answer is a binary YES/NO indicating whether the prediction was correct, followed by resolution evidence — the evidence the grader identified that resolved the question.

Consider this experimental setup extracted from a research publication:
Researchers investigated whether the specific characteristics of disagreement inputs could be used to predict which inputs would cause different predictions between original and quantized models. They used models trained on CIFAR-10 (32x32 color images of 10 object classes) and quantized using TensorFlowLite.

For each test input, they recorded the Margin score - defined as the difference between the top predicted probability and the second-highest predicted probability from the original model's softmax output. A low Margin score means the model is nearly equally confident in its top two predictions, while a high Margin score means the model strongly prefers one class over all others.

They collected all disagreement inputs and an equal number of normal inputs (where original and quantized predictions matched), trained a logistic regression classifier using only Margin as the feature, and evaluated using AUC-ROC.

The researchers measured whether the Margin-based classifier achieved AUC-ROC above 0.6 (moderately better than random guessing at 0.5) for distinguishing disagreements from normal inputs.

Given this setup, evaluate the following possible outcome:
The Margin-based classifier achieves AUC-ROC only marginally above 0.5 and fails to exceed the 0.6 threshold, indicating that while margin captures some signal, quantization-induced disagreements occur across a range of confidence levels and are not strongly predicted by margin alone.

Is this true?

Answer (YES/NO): NO